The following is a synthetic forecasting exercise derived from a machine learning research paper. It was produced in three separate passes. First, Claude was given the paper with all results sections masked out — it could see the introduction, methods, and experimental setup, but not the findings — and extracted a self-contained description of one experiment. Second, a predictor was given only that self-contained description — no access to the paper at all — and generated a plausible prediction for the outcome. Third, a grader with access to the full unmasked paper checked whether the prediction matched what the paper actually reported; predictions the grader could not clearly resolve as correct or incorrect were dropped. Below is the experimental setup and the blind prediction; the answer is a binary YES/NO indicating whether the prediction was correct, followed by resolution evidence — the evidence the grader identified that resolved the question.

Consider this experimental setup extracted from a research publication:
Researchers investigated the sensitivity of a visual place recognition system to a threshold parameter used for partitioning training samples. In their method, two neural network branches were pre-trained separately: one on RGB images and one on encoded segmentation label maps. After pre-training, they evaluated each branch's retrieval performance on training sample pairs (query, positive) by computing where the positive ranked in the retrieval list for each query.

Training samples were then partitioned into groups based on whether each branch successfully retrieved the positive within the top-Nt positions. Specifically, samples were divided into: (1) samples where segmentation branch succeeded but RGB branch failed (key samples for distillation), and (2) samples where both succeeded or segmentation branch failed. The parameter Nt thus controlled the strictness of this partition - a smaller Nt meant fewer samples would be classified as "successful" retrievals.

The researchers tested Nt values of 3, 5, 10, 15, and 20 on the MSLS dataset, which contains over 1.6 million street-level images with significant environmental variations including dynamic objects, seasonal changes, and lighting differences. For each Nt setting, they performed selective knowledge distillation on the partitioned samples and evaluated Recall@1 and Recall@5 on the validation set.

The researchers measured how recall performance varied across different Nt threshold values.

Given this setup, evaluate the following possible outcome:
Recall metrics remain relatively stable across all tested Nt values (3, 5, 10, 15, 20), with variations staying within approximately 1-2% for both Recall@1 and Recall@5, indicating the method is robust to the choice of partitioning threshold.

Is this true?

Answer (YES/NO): NO